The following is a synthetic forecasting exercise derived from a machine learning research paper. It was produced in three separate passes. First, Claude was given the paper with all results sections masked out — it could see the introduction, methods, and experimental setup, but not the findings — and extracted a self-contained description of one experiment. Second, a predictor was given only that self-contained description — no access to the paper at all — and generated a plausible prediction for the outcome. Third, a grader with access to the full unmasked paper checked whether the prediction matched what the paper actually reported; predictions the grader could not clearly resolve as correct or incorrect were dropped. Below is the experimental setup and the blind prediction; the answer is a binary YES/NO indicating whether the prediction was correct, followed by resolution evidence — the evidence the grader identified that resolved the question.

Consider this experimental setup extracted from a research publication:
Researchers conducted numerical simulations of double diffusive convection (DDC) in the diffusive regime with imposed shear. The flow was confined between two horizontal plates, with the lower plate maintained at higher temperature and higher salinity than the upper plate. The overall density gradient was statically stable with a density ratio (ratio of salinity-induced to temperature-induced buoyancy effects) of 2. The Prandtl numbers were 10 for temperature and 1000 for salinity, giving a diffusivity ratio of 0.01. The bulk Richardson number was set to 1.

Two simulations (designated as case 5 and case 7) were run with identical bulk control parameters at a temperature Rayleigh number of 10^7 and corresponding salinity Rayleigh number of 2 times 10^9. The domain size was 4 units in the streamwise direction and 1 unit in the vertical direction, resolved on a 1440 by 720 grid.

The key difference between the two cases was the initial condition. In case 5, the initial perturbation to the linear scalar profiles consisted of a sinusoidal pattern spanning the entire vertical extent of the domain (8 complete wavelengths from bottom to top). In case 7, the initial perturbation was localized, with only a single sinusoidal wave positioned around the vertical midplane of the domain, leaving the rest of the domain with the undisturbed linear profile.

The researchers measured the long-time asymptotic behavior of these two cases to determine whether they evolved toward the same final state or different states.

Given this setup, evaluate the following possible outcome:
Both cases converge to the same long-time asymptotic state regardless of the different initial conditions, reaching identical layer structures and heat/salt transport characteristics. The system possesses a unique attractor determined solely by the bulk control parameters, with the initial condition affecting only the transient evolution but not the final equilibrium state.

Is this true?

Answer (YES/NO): NO